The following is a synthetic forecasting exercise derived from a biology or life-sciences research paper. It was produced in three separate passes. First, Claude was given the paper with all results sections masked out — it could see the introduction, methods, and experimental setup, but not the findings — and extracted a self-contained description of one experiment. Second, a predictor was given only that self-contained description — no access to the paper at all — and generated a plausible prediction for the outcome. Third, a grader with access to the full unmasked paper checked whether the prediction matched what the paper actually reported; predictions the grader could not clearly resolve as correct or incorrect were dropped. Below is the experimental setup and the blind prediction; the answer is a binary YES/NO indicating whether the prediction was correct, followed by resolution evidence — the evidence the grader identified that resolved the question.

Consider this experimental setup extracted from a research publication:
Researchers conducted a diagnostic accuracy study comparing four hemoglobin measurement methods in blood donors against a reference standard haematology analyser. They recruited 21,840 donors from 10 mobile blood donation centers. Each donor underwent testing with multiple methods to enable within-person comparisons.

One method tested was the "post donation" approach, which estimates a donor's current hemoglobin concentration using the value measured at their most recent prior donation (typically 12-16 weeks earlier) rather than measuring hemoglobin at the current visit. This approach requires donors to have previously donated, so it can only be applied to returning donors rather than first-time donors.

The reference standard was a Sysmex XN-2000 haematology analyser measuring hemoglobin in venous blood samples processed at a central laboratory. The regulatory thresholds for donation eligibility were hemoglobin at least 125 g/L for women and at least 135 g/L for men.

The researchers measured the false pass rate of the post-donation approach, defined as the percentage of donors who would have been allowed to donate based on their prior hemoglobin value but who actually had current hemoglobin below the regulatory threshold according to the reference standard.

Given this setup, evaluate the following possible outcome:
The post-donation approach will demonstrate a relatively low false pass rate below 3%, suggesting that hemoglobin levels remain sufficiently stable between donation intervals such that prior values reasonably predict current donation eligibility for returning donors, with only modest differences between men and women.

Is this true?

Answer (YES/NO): NO